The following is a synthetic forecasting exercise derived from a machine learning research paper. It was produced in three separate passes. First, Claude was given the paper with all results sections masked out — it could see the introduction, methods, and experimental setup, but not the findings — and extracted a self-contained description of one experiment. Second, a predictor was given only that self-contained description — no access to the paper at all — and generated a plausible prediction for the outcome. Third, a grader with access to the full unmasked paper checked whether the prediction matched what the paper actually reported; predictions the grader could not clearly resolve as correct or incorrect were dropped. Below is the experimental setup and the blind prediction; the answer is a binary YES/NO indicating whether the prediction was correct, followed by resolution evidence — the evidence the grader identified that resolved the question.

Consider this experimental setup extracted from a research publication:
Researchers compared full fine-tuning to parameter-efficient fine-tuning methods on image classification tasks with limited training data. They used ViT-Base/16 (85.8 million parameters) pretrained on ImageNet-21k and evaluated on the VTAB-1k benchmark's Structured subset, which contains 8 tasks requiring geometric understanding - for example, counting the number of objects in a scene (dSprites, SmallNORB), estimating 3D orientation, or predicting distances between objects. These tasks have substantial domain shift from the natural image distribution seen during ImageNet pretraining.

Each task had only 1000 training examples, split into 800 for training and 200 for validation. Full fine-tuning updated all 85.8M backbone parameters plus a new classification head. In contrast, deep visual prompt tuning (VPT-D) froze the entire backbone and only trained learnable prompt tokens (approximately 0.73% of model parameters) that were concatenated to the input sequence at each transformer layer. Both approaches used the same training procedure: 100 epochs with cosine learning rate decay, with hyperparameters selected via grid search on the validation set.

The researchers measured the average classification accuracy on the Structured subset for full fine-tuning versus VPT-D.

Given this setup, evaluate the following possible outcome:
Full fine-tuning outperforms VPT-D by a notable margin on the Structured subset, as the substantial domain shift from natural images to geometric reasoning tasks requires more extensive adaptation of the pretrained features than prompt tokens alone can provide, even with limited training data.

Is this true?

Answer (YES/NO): NO